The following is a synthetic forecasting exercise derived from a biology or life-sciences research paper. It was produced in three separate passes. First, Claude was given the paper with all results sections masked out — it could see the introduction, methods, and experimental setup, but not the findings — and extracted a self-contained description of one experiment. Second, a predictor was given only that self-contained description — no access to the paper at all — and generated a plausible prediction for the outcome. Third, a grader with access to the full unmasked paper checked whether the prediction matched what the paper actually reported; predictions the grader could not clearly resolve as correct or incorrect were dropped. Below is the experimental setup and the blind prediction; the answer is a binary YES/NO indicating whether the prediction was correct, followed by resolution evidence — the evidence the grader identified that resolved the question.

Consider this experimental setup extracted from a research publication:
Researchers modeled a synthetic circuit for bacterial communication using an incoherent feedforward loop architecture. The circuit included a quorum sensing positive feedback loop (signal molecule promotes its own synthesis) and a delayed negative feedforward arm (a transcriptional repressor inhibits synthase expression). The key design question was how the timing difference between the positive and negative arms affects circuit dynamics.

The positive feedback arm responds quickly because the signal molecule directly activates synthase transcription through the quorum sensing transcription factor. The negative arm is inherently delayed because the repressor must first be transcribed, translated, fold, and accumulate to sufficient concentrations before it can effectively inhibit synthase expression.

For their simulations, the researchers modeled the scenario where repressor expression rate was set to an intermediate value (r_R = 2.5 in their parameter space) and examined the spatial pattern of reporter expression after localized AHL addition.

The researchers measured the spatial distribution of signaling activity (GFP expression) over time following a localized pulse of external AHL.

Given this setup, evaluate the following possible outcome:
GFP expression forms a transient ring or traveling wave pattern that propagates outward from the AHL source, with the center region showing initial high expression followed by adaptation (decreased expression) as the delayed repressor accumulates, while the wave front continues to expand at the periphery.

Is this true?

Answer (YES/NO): YES